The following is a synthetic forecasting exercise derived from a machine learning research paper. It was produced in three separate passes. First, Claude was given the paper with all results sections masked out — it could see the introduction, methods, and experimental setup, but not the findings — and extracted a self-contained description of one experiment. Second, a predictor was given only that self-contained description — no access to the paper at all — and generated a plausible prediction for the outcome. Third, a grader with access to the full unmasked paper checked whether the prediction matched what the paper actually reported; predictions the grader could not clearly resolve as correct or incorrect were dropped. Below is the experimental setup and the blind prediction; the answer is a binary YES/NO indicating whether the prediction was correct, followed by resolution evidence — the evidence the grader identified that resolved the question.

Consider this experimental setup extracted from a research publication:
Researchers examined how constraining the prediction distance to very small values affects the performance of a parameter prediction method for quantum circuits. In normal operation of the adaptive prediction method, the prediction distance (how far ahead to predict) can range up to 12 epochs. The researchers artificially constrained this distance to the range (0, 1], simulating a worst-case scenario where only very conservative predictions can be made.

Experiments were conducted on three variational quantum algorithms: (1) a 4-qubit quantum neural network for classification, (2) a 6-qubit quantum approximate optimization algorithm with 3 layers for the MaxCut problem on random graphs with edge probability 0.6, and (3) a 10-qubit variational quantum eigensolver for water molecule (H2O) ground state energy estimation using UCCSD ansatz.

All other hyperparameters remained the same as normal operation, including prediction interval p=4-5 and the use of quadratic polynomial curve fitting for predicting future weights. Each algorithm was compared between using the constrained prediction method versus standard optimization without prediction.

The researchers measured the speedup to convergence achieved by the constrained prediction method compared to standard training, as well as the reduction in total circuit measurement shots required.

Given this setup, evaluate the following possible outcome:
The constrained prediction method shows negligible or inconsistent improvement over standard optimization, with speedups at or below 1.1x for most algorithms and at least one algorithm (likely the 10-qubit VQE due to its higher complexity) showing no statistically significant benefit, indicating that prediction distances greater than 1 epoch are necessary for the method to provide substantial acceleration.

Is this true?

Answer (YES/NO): YES